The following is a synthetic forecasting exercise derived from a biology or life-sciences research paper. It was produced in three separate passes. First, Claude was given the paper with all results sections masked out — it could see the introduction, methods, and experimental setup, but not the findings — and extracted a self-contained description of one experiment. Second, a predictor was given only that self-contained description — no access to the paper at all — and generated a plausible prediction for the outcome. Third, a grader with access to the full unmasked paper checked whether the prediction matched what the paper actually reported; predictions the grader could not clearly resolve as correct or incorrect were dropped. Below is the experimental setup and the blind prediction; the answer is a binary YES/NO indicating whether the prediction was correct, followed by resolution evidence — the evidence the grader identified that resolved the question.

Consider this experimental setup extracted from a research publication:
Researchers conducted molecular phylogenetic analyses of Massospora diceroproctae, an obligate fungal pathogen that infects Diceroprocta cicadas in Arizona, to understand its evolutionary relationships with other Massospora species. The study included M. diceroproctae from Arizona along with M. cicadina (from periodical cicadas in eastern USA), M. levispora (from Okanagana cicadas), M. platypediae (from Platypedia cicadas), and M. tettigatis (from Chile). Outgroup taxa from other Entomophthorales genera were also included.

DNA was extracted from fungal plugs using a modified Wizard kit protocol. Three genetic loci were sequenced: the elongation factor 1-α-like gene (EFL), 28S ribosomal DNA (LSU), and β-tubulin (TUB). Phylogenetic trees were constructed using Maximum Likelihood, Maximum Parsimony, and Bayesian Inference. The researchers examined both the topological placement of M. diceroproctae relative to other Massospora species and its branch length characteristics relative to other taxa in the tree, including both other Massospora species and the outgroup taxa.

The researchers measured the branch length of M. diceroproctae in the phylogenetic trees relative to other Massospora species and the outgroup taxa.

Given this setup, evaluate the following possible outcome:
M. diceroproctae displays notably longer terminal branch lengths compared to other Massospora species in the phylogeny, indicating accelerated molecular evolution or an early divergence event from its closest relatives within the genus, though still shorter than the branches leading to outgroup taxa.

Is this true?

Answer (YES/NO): NO